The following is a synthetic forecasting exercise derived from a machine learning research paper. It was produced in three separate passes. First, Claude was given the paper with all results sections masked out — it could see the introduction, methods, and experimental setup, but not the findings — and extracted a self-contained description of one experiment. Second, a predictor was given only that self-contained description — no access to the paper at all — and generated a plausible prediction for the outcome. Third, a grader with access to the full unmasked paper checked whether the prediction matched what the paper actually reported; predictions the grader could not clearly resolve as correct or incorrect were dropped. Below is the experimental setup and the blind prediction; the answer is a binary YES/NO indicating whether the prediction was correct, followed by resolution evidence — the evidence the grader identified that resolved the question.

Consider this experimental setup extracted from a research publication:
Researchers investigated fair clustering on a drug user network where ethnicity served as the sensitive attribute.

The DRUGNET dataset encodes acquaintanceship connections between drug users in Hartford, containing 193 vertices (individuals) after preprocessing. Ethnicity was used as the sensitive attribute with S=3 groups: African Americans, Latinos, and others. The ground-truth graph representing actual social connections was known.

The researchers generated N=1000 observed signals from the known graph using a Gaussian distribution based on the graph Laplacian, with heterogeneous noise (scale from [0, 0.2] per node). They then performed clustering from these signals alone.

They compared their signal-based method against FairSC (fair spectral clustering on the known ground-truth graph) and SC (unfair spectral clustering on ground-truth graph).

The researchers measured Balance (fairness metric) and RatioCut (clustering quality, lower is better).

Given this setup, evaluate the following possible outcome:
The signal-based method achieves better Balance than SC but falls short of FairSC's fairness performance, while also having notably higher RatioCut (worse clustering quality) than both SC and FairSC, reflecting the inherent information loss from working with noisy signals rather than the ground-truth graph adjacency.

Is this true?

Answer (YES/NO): NO